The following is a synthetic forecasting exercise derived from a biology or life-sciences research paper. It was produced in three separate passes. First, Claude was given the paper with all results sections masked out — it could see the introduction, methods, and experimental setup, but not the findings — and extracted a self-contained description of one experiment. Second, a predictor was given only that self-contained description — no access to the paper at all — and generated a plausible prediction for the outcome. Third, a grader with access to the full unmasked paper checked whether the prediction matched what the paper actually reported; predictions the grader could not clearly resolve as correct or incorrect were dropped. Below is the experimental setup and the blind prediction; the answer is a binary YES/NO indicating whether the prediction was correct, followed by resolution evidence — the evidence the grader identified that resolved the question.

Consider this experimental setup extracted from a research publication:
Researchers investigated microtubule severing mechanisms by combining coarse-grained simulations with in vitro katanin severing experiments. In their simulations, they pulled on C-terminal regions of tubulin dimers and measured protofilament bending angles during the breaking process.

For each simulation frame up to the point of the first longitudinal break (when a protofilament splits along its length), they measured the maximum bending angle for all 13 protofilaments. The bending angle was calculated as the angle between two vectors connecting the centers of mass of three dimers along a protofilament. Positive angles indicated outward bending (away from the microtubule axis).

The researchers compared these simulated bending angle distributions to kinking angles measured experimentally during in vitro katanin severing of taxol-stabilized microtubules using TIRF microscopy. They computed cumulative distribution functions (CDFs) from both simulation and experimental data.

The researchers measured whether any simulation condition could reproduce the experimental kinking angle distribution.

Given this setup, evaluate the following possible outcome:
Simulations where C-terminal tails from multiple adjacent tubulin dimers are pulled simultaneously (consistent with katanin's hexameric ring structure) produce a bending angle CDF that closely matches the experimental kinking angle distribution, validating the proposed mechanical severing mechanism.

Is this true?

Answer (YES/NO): YES